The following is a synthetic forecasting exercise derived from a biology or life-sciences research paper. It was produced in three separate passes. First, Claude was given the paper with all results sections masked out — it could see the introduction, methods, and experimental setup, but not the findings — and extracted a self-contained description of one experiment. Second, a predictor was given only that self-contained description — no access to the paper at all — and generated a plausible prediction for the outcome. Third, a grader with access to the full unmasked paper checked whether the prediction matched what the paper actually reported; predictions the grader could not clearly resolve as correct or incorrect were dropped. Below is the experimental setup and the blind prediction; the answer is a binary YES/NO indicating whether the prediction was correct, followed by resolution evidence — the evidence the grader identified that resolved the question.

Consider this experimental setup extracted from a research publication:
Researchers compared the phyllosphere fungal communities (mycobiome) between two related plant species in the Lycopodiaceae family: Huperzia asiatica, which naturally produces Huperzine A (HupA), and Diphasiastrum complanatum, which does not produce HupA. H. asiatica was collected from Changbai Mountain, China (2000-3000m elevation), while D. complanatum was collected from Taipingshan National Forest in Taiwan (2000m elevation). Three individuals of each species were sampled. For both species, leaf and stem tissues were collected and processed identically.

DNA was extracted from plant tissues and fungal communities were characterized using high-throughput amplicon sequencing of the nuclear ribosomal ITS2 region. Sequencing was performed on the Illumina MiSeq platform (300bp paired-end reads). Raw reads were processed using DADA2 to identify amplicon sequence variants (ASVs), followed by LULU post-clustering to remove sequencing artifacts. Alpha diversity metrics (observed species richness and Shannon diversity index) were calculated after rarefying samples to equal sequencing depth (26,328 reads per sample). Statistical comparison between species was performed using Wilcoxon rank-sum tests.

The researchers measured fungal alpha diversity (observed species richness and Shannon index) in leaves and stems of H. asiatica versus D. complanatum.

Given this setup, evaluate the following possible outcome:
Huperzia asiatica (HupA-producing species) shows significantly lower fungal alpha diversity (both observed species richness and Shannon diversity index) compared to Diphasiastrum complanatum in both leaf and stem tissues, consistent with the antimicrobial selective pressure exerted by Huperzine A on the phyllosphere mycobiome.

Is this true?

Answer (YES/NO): NO